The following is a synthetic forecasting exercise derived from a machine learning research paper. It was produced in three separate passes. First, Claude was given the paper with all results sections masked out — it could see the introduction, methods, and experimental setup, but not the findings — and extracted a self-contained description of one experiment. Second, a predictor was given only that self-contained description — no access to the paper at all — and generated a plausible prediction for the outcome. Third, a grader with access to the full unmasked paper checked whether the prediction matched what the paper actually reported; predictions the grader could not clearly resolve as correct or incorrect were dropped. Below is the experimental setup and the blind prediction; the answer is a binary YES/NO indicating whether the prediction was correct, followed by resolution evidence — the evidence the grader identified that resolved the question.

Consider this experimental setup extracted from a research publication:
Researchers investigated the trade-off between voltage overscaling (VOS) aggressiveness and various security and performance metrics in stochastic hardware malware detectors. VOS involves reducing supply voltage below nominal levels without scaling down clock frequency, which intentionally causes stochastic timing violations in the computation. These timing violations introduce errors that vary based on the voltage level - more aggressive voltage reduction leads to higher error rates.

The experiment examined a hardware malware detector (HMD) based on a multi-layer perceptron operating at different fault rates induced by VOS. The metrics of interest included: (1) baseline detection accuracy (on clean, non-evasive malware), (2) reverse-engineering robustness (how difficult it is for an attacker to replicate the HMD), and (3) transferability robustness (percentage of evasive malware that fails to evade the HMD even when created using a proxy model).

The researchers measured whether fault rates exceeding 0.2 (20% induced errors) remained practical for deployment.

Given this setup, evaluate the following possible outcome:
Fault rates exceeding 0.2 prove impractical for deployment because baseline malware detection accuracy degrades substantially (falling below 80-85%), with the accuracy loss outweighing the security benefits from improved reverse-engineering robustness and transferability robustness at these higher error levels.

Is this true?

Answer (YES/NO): NO